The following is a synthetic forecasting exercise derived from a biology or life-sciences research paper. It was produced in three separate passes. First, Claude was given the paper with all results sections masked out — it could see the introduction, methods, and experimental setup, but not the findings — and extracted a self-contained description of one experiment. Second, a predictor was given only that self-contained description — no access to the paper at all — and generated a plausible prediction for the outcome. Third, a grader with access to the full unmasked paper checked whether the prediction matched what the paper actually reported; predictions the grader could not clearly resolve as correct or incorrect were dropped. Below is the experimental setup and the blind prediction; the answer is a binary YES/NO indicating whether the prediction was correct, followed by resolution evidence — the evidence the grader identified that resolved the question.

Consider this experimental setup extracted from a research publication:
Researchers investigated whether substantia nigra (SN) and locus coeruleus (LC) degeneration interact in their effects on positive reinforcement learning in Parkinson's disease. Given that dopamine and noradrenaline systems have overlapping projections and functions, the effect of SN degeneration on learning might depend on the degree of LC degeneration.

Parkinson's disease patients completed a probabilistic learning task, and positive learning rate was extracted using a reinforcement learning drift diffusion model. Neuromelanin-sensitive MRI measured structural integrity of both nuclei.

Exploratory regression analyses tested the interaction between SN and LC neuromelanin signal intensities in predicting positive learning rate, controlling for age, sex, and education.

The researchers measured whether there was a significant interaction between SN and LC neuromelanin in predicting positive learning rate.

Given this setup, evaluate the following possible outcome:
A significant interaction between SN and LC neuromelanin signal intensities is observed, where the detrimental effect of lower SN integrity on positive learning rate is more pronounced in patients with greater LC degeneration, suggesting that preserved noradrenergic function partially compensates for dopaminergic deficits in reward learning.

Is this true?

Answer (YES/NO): NO